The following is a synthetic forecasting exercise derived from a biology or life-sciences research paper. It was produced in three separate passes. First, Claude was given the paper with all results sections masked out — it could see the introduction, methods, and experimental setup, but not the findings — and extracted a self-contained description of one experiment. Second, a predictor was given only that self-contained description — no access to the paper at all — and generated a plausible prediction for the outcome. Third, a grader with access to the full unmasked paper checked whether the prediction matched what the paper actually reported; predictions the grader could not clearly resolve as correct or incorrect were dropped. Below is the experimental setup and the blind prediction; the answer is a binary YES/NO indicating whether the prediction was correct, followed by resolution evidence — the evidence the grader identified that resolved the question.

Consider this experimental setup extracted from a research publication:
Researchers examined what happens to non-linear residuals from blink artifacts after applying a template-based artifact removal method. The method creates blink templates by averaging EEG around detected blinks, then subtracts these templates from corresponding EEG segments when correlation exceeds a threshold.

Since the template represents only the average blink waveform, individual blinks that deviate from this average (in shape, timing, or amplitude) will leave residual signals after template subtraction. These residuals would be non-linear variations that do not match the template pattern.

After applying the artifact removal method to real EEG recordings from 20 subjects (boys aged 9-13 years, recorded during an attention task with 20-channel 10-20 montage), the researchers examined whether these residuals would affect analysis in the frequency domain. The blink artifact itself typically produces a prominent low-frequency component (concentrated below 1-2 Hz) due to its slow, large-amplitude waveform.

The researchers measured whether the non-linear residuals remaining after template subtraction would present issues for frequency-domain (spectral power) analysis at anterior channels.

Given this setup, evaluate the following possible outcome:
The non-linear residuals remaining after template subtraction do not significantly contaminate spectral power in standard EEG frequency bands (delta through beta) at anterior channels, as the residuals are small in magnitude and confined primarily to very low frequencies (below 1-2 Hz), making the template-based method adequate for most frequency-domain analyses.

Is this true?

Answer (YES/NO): NO